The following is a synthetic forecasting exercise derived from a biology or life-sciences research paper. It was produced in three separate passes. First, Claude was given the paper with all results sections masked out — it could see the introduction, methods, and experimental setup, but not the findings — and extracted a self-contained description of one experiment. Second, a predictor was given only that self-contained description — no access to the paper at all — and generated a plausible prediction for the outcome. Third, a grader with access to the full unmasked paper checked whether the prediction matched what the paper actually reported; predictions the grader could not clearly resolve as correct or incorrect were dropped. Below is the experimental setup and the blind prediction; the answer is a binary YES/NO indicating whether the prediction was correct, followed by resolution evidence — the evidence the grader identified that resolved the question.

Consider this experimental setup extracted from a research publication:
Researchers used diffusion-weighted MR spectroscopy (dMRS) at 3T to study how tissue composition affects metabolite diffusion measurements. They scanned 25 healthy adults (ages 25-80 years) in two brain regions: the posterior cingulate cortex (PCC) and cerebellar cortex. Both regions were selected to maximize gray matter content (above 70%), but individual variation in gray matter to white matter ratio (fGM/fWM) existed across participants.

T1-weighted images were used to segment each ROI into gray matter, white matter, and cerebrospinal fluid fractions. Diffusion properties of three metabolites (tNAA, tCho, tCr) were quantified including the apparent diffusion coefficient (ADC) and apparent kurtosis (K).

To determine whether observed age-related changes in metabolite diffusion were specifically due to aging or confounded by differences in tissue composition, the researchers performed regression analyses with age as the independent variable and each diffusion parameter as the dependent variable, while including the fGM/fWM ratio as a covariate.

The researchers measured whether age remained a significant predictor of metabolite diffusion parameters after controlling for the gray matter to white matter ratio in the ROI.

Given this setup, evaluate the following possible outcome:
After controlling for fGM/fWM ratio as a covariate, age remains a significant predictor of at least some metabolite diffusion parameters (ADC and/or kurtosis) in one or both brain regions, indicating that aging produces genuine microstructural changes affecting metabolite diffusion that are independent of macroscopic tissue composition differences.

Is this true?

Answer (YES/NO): NO